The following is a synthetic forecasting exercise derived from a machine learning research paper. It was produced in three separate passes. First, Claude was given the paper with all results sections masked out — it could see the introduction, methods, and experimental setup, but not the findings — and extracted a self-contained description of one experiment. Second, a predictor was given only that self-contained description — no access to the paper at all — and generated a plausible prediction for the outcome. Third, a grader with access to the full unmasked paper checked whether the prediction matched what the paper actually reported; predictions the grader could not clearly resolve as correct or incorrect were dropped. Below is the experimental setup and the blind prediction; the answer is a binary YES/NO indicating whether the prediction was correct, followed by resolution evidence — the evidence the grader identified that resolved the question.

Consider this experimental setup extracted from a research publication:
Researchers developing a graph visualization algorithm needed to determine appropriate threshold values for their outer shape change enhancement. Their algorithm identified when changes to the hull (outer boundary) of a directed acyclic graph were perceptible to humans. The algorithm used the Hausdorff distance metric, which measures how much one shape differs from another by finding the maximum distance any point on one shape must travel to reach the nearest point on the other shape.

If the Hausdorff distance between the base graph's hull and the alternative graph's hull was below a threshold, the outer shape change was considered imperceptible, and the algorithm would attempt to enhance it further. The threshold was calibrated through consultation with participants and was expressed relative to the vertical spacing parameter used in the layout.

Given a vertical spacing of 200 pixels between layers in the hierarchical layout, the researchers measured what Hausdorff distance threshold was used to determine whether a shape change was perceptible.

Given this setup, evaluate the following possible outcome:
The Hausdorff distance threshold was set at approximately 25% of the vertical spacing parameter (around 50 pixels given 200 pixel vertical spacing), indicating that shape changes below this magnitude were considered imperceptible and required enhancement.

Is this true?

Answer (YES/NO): NO